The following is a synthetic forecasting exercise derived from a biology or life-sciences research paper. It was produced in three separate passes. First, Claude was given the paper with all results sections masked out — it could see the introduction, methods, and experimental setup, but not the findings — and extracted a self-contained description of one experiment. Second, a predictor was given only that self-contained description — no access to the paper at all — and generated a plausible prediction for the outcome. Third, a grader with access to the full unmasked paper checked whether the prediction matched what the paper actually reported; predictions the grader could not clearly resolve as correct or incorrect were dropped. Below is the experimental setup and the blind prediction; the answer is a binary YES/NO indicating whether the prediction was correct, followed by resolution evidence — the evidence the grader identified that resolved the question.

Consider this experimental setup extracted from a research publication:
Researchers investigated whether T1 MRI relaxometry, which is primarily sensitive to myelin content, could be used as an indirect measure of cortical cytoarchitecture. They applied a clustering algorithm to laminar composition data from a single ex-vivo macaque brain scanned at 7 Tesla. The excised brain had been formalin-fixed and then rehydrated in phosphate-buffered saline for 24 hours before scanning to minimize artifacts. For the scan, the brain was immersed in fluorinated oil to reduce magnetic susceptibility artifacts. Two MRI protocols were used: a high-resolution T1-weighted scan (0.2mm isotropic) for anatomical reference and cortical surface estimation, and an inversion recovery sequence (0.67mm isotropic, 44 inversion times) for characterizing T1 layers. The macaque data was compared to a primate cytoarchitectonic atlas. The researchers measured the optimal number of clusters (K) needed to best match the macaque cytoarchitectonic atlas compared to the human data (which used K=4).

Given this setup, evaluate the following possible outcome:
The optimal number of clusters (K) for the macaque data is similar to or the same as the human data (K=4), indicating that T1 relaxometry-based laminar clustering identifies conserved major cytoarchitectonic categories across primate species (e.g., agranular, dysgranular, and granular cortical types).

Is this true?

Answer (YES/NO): NO